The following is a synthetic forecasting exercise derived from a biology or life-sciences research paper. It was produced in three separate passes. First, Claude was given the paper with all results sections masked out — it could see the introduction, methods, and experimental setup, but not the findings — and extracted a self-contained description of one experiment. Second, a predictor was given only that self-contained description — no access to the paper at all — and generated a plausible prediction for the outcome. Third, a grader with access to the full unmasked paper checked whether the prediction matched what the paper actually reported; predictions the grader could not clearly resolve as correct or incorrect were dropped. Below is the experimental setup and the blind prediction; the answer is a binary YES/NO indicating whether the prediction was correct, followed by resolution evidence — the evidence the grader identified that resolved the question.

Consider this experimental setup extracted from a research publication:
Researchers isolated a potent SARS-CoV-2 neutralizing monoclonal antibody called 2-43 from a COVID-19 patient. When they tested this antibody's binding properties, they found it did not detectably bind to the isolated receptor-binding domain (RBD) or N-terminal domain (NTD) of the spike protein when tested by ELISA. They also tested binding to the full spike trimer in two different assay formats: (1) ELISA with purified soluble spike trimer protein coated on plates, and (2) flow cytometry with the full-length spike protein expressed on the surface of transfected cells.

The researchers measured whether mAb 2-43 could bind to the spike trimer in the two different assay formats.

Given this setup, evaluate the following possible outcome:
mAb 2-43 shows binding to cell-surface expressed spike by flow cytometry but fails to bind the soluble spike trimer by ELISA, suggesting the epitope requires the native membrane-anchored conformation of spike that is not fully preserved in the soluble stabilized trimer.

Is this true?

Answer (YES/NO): NO